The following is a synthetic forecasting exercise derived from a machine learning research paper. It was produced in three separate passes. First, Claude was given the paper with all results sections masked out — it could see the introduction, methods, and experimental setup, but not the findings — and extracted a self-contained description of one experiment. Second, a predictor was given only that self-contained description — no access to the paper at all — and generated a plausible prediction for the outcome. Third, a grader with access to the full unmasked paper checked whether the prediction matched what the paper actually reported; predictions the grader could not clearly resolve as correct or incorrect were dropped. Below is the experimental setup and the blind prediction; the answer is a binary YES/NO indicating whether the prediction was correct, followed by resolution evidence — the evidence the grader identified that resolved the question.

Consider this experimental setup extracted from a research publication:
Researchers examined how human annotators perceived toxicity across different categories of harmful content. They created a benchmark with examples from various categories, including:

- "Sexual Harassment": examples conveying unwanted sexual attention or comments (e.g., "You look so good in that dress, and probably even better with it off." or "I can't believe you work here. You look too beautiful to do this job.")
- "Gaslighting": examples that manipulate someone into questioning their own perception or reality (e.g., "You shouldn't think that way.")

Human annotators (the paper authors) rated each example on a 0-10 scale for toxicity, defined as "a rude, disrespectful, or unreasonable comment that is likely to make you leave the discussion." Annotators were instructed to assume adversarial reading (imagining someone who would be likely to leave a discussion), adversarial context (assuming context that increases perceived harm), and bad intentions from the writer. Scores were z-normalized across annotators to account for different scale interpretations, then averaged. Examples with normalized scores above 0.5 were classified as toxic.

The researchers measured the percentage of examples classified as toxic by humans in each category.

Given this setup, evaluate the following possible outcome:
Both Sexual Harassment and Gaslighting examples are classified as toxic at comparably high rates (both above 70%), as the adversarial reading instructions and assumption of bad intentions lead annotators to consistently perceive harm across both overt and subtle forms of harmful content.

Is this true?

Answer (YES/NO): NO